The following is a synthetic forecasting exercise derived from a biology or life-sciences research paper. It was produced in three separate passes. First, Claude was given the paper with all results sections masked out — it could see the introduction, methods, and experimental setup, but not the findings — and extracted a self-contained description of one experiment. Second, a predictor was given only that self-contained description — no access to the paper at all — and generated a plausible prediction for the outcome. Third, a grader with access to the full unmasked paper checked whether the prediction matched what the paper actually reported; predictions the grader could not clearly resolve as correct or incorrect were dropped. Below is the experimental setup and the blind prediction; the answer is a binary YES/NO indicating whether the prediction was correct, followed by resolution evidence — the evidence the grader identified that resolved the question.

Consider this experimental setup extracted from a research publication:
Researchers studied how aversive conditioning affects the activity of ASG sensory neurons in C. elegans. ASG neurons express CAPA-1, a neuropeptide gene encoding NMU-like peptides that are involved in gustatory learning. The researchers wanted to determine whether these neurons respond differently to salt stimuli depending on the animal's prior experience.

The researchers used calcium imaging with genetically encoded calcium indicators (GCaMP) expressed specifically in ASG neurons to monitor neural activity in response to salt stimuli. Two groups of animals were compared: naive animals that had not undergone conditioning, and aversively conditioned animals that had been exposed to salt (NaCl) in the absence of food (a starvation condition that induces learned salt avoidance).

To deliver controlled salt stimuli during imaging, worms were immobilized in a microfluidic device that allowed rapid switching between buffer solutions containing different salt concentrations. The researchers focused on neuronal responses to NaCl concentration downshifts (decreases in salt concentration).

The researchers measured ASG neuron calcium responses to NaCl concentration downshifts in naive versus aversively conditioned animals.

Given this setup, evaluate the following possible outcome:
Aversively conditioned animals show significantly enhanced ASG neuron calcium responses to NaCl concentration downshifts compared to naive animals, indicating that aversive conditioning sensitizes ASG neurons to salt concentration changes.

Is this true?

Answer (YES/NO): YES